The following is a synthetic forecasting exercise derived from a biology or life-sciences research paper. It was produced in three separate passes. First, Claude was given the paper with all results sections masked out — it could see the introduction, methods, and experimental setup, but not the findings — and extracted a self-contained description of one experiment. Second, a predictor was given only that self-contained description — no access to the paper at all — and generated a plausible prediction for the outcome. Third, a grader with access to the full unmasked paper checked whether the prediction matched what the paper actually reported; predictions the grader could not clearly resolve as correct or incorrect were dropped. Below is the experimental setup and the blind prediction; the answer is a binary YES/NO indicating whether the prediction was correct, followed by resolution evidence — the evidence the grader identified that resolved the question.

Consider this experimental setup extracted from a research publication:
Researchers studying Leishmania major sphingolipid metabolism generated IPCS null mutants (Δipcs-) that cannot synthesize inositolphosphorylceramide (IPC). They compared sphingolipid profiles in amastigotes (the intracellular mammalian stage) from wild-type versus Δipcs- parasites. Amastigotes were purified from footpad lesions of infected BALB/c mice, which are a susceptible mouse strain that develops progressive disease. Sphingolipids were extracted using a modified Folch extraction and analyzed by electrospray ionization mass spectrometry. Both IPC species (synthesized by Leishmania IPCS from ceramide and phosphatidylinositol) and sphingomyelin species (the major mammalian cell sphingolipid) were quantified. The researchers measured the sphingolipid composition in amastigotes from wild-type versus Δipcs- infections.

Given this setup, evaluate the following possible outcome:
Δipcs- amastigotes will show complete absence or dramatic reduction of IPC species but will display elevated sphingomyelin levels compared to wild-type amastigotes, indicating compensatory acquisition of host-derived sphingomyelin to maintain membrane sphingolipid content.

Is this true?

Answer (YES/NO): NO